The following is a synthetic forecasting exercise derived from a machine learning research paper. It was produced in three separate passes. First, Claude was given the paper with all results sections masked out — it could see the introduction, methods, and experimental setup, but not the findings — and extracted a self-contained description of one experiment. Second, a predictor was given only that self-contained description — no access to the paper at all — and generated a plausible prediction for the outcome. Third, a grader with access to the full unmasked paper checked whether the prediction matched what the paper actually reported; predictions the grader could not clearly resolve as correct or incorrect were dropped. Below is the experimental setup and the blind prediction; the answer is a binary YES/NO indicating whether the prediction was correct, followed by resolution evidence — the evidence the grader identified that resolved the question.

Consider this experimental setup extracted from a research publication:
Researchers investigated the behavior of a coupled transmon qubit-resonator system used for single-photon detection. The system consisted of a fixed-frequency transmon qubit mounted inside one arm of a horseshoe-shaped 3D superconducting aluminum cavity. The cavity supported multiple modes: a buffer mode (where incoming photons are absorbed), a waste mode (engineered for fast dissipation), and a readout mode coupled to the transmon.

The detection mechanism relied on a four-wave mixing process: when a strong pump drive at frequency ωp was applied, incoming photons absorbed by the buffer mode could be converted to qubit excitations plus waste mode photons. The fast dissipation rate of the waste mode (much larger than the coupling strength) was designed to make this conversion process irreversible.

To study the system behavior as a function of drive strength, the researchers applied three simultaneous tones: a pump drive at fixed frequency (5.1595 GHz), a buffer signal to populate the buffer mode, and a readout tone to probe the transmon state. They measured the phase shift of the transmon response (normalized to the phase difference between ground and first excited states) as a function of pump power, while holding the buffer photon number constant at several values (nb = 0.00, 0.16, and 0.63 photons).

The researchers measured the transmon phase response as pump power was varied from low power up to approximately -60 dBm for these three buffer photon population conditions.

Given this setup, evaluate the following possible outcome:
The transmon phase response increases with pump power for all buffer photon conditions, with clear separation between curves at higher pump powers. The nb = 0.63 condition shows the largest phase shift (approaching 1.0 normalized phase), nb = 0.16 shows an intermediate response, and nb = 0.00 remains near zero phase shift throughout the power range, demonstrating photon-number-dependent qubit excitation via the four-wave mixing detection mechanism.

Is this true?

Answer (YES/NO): NO